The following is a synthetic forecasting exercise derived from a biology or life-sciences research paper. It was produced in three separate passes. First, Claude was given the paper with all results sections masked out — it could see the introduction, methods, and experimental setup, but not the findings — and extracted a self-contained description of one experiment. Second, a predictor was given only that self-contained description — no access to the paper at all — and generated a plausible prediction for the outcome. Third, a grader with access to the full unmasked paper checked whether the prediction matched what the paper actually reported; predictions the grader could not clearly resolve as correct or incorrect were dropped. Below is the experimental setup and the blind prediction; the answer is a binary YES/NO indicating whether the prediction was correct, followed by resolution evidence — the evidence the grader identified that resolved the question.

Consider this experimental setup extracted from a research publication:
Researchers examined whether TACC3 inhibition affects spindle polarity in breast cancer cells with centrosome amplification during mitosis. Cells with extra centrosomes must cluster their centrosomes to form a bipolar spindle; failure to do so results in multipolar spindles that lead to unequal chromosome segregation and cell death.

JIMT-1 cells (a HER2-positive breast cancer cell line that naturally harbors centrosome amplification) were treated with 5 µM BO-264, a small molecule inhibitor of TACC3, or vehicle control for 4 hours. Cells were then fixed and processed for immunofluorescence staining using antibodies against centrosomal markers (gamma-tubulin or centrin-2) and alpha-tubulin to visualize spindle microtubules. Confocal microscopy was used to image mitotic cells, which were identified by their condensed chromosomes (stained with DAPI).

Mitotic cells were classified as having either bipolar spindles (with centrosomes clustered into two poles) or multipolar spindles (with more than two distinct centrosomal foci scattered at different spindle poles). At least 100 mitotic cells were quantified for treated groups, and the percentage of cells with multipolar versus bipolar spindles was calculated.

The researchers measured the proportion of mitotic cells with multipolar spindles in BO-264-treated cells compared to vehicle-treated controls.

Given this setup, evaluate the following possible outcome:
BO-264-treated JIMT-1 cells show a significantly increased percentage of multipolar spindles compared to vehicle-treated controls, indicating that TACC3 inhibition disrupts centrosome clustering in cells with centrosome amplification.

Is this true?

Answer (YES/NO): YES